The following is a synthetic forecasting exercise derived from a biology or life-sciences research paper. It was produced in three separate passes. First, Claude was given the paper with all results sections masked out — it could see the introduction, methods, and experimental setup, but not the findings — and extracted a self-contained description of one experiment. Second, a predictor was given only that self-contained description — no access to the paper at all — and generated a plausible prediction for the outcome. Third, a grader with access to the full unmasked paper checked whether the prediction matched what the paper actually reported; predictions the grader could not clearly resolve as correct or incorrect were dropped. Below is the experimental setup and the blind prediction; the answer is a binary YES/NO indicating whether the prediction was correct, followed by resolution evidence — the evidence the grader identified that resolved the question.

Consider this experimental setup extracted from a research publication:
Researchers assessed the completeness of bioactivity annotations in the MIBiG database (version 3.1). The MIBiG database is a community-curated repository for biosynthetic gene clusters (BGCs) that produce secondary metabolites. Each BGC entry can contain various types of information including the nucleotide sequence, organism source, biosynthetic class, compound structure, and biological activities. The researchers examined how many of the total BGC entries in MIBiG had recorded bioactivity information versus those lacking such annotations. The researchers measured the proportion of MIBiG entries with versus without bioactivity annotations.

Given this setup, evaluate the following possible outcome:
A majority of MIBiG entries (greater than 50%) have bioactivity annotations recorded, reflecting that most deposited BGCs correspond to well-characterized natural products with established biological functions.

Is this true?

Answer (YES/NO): NO